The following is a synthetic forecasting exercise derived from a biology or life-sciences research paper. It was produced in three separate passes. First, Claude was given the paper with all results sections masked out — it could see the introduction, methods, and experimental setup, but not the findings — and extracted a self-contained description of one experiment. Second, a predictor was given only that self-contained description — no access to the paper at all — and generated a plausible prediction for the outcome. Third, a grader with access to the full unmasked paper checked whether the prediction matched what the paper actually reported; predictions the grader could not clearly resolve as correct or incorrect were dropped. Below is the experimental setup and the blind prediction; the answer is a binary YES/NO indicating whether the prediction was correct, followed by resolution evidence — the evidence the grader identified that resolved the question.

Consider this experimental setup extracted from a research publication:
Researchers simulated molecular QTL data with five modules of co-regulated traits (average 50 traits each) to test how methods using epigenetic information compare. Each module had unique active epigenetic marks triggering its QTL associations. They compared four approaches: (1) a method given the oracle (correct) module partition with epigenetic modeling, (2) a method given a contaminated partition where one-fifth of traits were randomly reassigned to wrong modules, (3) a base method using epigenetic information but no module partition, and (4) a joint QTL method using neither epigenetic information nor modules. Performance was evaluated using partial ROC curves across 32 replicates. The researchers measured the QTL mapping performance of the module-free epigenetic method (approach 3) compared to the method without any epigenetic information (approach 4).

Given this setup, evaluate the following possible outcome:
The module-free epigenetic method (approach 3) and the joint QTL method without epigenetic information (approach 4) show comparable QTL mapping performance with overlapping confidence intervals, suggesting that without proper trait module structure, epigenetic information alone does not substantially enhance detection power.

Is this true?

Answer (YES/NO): NO